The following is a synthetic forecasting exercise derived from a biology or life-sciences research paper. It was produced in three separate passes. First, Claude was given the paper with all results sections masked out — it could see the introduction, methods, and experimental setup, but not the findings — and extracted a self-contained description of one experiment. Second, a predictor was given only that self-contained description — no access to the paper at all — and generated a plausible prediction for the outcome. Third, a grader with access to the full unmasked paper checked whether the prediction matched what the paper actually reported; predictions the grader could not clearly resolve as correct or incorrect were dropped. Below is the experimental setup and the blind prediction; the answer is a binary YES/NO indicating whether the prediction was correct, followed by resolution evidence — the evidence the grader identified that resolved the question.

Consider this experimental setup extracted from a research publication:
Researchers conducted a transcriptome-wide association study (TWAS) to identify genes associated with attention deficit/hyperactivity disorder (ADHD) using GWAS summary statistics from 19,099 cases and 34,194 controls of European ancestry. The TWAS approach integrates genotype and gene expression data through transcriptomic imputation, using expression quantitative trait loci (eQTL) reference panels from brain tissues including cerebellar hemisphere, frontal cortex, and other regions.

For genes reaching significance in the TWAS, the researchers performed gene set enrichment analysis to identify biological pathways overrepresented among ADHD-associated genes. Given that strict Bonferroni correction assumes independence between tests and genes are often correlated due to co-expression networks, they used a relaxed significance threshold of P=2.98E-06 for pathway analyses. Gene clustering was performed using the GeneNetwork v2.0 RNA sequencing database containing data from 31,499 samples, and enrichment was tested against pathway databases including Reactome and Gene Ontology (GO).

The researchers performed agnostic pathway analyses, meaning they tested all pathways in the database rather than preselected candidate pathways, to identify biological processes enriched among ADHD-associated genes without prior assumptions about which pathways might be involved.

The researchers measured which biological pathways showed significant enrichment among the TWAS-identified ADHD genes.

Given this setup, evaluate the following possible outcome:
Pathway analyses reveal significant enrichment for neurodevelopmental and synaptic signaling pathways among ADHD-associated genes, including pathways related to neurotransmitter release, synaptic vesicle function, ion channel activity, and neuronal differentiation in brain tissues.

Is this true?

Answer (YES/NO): NO